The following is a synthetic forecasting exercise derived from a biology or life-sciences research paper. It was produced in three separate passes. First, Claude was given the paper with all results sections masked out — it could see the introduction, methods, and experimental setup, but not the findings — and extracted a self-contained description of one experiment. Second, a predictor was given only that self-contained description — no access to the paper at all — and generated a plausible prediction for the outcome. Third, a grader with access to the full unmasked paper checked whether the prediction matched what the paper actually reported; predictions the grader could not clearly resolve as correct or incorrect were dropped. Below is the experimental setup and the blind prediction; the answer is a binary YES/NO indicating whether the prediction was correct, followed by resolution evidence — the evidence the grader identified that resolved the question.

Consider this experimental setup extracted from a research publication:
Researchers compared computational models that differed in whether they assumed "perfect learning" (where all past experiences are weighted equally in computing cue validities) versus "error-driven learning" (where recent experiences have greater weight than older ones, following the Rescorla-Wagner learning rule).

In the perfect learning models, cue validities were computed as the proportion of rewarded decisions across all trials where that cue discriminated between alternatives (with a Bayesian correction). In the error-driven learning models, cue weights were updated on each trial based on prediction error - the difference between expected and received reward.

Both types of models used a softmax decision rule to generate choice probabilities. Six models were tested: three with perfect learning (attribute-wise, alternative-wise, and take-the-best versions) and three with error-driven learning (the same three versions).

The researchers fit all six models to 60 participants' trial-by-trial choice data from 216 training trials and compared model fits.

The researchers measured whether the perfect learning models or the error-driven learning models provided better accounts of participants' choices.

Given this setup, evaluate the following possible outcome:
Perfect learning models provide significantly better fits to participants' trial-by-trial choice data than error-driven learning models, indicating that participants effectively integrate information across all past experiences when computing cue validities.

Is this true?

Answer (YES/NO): NO